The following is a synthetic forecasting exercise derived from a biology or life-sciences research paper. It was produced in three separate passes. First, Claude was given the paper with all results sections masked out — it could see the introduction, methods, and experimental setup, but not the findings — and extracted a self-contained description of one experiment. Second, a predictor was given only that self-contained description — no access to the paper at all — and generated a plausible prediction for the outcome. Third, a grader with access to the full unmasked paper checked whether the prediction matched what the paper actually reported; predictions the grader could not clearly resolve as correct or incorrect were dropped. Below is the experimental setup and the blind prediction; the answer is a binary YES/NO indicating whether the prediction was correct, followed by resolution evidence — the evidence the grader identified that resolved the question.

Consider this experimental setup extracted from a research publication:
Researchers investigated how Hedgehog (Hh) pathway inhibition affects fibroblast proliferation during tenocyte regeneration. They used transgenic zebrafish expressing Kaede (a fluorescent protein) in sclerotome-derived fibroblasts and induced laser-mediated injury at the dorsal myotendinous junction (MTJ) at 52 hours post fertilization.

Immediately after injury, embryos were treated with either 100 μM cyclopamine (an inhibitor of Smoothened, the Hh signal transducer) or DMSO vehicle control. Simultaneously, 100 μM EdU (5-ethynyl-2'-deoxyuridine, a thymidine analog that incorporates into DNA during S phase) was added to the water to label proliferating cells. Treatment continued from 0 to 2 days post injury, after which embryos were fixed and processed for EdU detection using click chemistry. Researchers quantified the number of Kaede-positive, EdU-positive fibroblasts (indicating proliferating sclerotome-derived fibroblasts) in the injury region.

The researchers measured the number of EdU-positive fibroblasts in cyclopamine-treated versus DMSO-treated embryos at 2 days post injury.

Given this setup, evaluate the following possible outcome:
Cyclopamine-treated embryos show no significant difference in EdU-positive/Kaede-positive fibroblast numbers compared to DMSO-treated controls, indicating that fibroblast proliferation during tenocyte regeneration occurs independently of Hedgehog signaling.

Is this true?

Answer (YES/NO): NO